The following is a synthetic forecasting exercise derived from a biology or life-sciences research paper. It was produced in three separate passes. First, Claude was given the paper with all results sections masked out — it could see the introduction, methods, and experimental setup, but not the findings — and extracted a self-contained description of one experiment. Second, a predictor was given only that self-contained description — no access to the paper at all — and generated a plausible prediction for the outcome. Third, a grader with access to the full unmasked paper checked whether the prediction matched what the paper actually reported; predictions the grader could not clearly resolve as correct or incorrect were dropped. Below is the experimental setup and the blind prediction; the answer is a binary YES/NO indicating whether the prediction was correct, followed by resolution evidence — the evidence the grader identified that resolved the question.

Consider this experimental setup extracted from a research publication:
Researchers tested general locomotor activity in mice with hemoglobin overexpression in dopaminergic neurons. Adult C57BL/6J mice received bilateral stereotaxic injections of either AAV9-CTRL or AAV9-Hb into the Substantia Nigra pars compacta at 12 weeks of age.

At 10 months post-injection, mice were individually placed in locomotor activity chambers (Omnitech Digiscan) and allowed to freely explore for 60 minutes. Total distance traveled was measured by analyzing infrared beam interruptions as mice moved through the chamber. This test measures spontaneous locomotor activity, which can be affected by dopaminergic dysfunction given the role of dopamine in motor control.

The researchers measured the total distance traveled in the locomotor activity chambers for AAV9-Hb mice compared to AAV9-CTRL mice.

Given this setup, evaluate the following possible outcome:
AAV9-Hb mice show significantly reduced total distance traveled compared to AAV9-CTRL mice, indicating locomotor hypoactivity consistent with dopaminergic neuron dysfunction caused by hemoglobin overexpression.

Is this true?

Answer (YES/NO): NO